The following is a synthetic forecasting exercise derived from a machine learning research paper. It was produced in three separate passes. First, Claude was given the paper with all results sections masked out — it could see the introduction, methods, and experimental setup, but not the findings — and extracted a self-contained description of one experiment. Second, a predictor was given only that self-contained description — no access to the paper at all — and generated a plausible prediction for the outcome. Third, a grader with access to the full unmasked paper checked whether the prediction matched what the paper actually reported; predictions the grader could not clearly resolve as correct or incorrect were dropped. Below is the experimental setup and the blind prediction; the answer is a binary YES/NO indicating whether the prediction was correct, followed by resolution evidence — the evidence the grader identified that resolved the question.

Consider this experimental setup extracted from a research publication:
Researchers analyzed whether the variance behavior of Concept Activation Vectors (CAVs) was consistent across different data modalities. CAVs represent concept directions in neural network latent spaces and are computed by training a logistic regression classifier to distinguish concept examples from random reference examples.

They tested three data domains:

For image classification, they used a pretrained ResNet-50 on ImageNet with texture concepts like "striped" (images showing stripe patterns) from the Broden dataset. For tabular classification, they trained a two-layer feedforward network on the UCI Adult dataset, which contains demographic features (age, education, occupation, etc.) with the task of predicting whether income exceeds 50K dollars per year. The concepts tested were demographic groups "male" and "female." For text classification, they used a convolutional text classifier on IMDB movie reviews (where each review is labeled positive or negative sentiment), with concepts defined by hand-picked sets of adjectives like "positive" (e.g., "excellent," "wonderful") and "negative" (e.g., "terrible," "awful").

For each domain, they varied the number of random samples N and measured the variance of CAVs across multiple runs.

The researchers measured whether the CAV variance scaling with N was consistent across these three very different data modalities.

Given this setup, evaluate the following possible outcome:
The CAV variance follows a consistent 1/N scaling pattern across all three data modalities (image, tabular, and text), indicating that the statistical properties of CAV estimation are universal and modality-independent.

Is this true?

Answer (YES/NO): YES